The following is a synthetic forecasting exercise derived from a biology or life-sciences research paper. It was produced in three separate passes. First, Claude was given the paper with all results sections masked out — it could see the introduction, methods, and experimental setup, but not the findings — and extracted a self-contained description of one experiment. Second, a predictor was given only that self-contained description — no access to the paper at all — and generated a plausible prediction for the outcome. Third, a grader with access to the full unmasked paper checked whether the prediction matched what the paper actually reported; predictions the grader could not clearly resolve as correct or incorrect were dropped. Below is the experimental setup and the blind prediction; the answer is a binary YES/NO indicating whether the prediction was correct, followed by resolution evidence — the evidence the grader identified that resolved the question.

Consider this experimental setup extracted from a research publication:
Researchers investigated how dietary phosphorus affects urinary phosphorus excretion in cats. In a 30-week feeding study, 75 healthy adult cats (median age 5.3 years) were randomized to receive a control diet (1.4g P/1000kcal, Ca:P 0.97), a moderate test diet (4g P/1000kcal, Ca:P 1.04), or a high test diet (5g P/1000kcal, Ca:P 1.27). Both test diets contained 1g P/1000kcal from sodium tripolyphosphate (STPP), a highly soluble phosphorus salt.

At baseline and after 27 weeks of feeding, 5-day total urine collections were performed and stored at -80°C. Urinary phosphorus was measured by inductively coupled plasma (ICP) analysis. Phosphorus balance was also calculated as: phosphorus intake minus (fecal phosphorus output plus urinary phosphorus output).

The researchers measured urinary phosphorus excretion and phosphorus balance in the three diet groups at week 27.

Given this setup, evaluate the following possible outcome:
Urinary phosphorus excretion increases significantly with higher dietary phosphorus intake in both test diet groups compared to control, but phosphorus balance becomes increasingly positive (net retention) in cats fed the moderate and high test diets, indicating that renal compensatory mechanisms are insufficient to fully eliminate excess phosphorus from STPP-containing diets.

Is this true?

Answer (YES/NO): YES